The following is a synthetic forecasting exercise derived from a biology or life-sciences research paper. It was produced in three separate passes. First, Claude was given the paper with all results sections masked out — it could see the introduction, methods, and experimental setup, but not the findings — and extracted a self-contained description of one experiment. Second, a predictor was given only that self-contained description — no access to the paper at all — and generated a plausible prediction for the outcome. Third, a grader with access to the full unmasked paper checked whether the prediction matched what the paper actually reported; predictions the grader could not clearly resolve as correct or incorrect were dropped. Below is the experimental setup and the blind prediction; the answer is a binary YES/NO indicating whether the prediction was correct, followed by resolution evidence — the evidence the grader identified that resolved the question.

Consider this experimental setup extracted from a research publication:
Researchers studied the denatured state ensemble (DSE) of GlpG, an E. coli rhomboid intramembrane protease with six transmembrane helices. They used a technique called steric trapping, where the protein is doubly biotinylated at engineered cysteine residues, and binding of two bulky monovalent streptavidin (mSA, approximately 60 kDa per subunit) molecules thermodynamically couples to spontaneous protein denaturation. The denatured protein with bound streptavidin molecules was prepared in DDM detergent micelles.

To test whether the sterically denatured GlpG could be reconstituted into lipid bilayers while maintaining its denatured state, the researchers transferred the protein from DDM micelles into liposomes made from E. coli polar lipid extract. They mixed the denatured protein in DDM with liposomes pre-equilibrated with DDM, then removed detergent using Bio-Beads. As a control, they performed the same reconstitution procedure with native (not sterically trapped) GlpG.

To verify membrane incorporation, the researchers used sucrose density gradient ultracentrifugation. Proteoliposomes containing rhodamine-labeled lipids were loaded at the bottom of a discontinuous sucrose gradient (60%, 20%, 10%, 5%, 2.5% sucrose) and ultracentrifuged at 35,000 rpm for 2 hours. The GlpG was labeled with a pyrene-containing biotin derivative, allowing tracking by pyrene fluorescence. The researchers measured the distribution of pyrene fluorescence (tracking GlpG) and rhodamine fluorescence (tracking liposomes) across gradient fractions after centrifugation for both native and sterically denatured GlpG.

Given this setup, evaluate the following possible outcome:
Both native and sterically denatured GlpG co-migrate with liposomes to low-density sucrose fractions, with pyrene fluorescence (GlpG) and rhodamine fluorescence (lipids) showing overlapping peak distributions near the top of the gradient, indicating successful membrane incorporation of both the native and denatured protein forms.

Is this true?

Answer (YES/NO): YES